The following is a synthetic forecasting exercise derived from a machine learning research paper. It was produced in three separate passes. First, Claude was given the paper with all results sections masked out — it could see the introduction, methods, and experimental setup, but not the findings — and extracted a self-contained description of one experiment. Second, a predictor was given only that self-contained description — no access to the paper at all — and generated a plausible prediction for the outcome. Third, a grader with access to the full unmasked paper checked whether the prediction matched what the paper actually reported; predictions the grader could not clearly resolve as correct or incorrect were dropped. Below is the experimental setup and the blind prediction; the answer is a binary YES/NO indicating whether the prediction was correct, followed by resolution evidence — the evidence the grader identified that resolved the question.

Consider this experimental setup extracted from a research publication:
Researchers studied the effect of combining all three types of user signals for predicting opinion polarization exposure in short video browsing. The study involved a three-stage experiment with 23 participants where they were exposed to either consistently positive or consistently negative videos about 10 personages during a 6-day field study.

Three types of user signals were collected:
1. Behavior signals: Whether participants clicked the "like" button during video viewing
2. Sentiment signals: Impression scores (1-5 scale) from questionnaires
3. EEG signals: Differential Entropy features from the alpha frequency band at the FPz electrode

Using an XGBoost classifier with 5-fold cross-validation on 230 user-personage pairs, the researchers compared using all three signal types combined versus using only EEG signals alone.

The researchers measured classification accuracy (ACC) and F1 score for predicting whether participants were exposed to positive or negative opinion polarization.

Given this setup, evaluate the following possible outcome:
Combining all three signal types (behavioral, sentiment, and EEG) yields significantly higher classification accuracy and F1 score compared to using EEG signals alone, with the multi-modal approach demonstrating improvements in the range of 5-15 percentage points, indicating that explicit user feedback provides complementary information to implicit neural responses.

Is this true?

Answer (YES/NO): NO